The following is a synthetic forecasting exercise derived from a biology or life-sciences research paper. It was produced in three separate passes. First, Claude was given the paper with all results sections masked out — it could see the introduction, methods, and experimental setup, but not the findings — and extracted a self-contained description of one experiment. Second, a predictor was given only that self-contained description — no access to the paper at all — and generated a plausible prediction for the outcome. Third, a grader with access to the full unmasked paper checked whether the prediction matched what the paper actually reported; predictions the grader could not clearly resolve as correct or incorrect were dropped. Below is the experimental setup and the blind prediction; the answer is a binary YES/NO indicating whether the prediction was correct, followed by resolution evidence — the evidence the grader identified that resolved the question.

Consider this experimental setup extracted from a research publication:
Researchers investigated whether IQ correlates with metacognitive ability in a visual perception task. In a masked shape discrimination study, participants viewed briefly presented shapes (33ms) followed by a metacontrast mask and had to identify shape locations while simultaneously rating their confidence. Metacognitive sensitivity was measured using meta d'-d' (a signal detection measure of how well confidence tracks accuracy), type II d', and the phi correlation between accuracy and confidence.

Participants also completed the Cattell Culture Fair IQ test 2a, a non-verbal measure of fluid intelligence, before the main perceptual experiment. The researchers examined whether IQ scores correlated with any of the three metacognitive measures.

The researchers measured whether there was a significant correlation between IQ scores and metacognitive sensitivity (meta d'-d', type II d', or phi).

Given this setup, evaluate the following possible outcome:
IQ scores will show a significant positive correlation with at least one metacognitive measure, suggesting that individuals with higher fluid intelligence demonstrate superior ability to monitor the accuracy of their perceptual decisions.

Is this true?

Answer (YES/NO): NO